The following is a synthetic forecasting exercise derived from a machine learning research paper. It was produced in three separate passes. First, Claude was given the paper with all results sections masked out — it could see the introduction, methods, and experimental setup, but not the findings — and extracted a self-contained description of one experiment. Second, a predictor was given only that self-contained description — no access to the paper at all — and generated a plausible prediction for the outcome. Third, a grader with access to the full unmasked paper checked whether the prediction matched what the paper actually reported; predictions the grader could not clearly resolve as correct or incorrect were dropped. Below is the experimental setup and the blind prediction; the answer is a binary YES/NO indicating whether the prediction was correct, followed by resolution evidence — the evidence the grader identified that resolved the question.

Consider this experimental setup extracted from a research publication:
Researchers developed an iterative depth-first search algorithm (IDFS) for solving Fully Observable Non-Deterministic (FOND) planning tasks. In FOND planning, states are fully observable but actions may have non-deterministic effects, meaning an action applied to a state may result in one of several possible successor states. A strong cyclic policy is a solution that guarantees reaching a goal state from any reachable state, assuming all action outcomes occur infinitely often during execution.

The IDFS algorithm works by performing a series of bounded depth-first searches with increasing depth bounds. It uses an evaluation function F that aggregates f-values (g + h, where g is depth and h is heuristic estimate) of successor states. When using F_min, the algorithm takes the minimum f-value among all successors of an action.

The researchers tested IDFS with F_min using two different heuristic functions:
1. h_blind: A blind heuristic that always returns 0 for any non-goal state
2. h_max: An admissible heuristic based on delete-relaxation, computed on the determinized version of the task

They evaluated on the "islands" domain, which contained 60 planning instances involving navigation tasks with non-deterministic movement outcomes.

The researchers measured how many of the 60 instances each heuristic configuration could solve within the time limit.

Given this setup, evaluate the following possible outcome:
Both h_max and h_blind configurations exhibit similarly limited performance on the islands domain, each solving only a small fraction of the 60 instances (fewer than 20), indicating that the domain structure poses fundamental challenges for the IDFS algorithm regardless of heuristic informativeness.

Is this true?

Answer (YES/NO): NO